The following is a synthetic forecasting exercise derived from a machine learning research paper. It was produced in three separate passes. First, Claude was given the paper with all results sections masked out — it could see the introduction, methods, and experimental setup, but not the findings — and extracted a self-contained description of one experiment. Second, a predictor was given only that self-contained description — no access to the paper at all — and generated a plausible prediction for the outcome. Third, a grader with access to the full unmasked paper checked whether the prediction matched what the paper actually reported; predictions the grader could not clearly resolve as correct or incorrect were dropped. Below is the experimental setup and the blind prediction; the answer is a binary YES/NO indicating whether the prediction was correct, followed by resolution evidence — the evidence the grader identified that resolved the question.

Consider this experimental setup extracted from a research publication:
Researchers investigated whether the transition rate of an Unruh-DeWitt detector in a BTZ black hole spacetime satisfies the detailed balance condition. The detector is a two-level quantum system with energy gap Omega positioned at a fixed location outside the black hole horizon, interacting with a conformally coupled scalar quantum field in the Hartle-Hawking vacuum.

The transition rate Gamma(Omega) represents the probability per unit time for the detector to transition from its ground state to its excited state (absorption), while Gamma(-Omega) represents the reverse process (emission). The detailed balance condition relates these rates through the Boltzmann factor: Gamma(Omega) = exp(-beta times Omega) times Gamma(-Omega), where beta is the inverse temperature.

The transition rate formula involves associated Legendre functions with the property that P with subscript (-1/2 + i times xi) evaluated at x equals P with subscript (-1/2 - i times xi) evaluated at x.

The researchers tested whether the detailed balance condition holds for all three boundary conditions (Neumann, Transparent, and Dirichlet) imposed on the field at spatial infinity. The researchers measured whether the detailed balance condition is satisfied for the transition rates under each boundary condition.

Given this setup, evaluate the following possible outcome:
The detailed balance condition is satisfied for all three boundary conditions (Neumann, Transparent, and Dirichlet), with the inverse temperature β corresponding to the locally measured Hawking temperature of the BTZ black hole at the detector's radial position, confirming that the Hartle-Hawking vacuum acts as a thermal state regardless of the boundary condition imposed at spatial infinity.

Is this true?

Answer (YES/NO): YES